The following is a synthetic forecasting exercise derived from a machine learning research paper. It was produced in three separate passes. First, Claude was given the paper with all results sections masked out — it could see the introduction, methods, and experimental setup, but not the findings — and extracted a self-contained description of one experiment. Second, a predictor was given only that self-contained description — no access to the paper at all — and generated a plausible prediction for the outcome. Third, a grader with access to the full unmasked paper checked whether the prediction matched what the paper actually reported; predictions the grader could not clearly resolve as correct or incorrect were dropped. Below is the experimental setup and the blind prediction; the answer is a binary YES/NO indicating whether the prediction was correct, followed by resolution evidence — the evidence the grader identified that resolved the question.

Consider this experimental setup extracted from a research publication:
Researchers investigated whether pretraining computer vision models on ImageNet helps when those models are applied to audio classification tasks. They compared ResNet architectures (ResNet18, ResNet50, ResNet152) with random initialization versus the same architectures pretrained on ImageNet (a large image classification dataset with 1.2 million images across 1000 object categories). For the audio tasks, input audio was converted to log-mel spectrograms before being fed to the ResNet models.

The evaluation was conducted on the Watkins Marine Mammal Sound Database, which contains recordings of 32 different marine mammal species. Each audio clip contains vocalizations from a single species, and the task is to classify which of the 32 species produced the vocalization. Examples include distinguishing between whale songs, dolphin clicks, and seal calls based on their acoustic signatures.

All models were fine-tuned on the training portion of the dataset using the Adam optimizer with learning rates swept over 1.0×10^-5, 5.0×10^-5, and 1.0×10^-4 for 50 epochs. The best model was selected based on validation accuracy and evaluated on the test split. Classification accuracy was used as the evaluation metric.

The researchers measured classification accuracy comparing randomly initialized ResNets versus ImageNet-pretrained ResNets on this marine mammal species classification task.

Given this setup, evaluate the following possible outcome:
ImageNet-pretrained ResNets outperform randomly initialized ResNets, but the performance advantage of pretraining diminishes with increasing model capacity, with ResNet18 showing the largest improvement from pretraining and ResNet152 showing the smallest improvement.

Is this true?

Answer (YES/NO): NO